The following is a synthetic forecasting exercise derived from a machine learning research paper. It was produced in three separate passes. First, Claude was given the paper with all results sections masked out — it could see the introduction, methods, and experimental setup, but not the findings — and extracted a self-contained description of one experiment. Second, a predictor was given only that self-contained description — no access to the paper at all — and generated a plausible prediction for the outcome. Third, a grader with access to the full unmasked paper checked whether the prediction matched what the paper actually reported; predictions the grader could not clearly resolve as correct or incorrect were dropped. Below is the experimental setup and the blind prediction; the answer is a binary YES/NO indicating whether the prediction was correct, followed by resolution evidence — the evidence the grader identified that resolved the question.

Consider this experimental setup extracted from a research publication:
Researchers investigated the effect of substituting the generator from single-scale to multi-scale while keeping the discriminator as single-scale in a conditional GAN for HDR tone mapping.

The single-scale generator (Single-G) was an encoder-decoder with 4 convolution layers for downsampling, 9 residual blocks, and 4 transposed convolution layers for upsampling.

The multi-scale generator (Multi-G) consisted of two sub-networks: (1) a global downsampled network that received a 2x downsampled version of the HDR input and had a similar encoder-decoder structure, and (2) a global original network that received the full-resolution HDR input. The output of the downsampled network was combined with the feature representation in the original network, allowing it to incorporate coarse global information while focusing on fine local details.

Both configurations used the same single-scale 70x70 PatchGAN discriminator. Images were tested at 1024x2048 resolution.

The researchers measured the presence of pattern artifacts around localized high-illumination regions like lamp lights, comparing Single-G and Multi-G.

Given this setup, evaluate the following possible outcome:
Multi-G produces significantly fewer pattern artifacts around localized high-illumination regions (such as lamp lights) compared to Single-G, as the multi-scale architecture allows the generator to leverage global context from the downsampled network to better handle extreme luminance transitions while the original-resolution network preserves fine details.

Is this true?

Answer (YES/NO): YES